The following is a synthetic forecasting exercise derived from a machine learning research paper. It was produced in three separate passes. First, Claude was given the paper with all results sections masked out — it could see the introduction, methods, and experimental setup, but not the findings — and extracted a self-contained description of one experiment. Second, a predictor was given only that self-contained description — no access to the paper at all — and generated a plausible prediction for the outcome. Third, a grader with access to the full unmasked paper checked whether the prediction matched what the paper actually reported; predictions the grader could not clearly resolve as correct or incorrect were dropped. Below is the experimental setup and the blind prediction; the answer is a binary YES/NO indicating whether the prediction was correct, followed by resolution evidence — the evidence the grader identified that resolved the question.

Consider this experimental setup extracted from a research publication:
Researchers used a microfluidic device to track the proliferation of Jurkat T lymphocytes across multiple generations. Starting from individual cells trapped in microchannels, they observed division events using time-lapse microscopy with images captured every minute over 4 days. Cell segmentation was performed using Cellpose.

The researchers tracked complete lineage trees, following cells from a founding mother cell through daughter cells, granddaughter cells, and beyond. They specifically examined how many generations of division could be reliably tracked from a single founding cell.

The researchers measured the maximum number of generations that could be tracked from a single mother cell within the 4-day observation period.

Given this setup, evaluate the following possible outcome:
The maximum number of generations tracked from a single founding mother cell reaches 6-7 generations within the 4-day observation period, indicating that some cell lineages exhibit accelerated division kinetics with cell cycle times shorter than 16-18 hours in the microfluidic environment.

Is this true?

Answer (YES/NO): NO